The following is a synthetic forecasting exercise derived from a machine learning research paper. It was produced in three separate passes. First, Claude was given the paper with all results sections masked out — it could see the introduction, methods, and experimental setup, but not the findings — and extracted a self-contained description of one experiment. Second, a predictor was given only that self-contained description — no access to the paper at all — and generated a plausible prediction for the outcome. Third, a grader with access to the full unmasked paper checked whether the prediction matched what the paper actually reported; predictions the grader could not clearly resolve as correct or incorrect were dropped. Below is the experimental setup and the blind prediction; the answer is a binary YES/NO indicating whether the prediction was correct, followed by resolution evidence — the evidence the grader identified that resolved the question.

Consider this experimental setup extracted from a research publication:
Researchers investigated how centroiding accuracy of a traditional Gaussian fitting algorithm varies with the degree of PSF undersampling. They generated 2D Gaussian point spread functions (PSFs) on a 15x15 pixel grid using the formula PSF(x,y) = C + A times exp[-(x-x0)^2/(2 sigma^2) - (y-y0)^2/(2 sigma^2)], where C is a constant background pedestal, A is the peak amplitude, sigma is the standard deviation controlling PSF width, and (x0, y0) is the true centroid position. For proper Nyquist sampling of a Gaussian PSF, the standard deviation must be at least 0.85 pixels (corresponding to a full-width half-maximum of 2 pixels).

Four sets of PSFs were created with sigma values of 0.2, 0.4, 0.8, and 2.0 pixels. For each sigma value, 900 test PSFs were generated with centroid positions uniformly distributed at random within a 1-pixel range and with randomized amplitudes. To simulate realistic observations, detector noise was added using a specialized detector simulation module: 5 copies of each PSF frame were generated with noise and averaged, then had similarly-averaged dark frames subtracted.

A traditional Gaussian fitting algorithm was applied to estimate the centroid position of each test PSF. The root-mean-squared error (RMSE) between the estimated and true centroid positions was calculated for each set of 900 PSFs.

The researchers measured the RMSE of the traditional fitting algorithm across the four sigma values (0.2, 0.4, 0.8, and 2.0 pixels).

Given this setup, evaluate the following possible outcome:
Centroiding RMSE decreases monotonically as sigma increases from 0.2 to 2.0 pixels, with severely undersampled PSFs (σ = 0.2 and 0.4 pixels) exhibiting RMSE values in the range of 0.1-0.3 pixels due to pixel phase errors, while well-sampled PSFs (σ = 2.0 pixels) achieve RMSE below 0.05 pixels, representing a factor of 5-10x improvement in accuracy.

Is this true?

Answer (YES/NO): NO